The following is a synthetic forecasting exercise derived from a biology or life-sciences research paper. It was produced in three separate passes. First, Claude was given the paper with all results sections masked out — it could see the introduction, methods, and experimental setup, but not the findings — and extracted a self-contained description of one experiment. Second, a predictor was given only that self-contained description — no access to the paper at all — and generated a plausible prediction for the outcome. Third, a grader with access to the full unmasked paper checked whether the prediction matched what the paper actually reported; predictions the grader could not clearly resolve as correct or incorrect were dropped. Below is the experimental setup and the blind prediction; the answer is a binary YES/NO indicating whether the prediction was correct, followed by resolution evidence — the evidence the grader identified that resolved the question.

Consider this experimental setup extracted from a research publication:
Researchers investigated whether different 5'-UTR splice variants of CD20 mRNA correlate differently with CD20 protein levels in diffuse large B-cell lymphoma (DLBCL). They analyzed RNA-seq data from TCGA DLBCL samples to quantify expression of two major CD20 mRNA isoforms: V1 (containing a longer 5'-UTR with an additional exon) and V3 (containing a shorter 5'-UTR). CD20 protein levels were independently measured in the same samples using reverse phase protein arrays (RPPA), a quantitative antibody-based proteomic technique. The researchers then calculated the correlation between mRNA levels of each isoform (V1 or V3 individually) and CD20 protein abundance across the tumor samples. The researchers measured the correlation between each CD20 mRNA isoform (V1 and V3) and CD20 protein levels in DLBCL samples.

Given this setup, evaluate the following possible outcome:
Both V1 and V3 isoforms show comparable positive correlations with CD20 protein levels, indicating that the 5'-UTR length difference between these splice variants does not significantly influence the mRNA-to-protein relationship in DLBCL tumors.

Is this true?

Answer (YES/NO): NO